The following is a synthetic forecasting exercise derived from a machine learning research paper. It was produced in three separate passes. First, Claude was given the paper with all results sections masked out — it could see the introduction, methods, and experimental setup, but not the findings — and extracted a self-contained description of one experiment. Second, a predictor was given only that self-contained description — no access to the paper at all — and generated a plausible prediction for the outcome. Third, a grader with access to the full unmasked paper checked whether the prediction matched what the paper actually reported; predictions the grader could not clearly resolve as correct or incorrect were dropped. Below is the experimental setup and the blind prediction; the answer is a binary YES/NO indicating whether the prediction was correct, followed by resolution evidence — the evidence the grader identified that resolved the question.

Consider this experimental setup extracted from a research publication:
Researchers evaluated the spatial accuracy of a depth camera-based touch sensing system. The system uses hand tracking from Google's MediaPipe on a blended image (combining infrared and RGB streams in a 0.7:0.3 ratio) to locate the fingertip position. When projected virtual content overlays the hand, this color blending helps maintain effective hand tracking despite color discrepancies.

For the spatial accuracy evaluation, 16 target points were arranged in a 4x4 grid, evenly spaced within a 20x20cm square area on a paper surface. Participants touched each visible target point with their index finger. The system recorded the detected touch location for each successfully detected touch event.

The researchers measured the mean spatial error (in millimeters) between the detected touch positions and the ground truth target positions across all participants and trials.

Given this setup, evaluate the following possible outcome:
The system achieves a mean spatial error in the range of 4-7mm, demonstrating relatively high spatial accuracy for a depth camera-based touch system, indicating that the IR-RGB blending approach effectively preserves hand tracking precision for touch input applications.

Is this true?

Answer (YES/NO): YES